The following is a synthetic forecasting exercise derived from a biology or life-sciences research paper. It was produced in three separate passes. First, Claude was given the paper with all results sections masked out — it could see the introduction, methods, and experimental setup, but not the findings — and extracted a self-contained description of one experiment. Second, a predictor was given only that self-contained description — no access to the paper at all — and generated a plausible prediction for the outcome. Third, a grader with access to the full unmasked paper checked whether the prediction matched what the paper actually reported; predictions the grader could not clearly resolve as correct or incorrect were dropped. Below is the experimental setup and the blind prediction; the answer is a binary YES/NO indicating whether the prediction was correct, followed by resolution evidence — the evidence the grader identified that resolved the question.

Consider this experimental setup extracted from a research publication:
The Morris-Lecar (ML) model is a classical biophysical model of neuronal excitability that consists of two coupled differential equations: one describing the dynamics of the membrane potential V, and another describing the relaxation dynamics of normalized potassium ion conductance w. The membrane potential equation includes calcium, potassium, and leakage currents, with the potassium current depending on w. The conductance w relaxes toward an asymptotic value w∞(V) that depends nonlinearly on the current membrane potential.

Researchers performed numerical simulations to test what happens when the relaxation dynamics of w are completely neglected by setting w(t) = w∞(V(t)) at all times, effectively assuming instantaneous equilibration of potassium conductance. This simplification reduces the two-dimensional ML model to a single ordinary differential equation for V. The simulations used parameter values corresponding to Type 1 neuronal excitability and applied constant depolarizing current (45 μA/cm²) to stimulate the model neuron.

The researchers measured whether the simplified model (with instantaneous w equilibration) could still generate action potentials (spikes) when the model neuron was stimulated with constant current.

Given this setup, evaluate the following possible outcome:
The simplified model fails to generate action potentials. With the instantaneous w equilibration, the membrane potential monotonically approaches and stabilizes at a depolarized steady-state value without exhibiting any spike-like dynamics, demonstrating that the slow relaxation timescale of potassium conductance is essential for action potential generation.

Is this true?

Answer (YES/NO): YES